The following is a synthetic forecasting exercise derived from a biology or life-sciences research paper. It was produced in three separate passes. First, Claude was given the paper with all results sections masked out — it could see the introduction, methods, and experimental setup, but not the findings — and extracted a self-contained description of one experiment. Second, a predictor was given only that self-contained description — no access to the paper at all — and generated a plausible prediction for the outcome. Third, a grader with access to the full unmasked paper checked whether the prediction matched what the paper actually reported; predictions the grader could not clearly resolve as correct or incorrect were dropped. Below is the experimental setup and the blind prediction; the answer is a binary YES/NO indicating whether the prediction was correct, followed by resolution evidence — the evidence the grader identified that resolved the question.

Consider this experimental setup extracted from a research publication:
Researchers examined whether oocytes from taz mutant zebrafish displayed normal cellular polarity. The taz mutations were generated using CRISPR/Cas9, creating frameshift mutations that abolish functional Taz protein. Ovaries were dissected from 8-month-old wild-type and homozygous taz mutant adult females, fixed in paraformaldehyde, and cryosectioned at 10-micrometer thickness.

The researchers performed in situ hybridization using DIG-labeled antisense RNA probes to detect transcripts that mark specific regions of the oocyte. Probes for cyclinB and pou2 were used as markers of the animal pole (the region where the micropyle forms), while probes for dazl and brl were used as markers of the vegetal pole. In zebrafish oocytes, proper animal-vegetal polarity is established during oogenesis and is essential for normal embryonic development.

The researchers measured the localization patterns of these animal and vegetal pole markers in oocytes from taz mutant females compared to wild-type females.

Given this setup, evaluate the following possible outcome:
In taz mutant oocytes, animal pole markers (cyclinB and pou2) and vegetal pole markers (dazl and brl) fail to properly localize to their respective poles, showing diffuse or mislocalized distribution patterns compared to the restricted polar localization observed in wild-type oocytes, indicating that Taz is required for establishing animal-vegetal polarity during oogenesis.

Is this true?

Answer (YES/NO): NO